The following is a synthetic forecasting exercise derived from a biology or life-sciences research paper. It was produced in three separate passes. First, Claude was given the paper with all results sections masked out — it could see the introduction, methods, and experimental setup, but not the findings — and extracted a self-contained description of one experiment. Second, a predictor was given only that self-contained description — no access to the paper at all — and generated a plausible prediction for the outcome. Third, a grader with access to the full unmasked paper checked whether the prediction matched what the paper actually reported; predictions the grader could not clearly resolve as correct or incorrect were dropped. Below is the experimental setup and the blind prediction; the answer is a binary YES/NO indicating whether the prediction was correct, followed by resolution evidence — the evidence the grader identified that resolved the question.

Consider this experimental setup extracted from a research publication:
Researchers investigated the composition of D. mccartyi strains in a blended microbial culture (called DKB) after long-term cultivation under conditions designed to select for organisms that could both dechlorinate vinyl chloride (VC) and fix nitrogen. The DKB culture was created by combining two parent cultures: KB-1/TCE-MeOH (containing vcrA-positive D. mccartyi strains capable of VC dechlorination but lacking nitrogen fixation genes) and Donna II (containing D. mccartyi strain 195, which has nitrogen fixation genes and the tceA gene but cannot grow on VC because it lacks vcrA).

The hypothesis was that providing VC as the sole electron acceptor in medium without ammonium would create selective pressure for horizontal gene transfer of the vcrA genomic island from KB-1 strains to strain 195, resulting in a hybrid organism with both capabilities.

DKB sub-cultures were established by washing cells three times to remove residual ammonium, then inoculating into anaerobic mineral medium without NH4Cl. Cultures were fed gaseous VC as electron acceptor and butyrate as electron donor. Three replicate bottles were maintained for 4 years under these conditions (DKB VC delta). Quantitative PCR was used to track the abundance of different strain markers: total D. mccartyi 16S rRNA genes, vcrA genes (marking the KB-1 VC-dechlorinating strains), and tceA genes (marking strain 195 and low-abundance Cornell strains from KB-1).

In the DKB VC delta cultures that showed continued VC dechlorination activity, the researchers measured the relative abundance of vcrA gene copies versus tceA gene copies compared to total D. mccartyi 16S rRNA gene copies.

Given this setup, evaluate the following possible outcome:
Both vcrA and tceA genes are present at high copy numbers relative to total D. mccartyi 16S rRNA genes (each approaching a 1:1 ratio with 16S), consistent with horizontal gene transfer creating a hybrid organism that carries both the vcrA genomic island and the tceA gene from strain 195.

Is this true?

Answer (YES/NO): NO